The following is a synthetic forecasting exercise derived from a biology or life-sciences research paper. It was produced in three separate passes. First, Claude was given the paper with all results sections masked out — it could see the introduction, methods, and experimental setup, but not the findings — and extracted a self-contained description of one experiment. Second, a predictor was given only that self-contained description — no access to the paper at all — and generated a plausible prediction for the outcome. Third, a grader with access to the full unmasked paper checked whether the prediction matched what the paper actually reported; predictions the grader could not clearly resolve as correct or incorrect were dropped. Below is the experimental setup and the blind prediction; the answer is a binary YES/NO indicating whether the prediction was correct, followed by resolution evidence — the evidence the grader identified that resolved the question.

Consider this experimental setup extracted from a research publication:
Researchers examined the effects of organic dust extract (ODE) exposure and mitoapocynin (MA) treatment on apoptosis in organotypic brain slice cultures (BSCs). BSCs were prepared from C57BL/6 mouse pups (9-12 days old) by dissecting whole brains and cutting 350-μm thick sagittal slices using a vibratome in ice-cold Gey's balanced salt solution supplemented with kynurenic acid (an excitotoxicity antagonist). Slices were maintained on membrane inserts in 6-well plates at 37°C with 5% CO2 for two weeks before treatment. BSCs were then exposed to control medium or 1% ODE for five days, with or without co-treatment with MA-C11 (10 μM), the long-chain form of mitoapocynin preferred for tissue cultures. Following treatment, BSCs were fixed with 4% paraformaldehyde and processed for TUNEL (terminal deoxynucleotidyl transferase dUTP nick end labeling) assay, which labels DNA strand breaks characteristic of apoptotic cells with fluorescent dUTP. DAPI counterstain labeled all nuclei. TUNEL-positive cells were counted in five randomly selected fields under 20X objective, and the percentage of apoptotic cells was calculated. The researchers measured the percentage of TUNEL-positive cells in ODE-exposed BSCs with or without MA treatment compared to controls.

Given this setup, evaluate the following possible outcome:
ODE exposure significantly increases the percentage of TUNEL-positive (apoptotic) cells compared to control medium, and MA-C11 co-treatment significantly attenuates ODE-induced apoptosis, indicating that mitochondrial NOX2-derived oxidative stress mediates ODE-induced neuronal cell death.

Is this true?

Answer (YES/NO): YES